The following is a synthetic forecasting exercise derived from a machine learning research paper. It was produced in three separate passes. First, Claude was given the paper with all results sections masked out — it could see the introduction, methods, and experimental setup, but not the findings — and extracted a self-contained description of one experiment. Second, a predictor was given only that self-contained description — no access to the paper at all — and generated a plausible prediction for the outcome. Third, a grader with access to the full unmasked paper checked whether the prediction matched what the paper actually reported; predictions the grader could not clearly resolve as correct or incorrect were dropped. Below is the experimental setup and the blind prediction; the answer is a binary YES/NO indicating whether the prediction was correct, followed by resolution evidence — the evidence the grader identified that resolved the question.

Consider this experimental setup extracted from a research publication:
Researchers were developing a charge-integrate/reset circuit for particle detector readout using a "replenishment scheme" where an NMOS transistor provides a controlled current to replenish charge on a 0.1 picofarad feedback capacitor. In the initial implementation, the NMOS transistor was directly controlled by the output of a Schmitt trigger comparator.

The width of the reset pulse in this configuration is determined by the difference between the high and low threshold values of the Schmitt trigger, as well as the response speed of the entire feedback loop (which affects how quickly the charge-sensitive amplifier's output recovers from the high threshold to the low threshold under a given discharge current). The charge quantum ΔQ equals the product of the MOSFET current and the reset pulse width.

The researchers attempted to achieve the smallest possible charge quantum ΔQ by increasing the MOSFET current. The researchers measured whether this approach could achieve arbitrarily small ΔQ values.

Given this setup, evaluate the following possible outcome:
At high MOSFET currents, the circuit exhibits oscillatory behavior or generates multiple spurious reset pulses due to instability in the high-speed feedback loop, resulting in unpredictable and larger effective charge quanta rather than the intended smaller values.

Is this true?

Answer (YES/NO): NO